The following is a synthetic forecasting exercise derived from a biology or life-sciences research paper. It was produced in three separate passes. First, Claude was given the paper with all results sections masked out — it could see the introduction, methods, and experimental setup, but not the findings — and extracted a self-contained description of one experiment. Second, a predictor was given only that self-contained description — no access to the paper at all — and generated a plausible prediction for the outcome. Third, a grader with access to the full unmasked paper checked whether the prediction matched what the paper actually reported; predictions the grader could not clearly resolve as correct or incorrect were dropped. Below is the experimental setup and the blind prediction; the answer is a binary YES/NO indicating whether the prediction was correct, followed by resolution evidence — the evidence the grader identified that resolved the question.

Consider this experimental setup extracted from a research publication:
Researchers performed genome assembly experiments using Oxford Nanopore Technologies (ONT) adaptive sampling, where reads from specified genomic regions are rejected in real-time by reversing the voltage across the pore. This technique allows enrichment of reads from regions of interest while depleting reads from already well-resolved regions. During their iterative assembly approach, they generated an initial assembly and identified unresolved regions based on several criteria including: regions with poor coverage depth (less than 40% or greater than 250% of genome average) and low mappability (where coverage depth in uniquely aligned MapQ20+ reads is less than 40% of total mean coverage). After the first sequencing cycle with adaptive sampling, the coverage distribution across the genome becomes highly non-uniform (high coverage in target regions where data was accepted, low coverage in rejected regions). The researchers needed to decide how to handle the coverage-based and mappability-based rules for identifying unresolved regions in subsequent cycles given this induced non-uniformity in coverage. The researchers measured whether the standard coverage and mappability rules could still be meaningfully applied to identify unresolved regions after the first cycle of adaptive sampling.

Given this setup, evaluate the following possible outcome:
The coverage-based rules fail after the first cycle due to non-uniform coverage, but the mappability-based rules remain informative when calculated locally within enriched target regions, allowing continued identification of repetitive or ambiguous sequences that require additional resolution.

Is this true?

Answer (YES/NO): NO